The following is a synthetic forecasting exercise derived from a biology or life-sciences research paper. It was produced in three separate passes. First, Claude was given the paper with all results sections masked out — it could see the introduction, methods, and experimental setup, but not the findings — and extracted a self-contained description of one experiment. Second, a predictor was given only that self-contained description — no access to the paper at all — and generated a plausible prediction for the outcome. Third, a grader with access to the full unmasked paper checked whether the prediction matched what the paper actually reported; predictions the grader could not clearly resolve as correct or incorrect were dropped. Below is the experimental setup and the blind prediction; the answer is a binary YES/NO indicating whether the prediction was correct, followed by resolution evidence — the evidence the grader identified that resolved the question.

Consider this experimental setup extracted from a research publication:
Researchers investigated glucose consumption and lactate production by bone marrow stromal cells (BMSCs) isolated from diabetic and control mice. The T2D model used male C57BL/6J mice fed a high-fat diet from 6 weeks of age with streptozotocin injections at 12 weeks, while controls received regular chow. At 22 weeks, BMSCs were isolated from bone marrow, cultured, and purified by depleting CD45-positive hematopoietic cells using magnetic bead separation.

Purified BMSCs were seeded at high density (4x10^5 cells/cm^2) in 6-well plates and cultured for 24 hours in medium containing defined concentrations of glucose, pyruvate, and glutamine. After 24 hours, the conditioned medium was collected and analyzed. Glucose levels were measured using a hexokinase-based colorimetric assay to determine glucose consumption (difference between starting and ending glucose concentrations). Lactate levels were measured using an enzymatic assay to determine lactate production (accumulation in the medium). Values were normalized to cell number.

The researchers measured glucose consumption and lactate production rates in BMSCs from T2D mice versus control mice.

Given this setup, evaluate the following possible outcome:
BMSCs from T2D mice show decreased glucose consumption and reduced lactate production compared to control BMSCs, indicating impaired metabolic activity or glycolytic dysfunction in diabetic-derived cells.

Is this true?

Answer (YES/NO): YES